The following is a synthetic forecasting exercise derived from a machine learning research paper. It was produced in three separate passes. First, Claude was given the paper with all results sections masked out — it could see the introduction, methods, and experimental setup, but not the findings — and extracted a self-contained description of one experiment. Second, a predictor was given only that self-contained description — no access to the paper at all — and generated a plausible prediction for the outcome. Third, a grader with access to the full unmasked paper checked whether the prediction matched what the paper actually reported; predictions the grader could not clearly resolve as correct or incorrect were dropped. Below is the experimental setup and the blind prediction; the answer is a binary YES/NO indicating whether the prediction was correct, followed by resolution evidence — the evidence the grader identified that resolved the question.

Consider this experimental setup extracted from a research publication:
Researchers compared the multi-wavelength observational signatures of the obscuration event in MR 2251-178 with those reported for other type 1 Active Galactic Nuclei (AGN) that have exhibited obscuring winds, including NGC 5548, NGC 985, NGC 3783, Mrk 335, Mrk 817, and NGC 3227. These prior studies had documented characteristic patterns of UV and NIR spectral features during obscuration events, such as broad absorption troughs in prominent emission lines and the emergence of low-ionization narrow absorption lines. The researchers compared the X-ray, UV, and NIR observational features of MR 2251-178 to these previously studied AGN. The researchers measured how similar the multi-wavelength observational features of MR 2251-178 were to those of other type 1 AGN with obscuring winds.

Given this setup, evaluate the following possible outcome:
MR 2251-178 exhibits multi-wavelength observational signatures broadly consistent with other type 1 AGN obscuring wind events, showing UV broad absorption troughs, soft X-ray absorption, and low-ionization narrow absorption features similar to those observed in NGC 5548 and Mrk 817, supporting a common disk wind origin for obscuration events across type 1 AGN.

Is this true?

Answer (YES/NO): NO